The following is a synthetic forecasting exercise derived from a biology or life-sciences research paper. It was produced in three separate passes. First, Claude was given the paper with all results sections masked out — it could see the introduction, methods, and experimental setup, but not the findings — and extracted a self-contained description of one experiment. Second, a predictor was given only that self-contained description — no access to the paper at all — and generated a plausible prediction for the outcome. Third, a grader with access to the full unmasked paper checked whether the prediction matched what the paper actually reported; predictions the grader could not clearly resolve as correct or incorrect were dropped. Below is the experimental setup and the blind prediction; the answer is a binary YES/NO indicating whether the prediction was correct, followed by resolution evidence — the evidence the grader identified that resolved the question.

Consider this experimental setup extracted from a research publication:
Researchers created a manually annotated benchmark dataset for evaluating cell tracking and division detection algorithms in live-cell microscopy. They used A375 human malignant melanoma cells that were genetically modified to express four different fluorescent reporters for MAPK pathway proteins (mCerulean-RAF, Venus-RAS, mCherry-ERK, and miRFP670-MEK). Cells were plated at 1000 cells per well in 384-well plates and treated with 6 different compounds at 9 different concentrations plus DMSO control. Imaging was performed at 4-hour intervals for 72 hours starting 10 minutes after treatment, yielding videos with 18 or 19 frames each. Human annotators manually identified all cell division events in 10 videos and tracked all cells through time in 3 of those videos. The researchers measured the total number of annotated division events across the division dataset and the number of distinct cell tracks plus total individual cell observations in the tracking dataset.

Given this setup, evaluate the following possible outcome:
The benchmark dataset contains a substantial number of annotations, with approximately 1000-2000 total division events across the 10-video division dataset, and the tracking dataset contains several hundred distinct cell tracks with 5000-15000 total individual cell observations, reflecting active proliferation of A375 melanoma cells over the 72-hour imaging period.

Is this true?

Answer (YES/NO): NO